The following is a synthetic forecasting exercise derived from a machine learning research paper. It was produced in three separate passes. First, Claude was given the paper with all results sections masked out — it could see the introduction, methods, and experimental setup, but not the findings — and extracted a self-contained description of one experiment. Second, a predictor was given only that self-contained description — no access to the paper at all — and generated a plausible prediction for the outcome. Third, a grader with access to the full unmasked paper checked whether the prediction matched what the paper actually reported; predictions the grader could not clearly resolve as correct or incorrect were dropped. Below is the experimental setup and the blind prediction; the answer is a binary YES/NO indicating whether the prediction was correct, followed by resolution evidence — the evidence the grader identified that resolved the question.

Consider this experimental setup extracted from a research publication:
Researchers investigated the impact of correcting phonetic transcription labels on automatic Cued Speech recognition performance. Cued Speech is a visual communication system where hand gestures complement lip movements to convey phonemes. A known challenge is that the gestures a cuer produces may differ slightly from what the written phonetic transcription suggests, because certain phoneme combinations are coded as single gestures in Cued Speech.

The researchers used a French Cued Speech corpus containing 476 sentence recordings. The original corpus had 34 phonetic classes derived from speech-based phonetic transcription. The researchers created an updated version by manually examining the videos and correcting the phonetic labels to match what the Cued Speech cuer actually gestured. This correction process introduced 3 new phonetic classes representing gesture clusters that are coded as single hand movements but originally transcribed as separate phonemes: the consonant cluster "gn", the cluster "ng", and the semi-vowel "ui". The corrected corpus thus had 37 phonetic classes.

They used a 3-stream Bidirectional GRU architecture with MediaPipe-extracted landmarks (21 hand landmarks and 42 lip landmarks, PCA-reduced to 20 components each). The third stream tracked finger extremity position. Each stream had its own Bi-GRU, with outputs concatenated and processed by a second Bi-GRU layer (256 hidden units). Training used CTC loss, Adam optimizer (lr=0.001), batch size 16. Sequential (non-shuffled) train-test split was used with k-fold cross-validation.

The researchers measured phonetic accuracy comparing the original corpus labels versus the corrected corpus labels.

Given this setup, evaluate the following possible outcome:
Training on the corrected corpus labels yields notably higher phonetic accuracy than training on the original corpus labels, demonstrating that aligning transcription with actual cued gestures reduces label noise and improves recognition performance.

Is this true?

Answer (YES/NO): YES